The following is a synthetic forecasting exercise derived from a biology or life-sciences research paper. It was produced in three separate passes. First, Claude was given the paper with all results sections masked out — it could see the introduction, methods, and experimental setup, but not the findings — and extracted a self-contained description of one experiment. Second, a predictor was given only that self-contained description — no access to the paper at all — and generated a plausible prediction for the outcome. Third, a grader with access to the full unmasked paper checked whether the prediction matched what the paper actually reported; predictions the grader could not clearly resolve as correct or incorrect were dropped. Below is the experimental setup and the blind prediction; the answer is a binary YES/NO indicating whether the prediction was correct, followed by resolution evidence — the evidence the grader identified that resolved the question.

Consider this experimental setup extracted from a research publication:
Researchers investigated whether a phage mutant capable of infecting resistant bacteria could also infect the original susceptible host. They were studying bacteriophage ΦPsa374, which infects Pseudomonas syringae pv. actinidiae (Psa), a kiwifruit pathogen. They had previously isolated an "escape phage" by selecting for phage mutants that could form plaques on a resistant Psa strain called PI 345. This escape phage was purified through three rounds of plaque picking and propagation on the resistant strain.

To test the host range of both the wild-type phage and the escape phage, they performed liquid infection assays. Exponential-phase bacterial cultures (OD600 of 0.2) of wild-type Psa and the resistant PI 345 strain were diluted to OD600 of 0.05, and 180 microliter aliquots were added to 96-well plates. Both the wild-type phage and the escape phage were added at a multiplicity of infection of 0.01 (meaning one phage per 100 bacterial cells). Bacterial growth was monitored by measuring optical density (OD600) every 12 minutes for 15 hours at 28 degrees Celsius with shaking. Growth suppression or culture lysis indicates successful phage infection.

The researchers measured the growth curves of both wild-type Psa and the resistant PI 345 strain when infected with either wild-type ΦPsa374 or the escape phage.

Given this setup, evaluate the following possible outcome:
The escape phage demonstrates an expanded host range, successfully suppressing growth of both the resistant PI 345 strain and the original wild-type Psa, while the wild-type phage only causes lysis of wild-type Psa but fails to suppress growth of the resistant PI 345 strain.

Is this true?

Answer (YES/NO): YES